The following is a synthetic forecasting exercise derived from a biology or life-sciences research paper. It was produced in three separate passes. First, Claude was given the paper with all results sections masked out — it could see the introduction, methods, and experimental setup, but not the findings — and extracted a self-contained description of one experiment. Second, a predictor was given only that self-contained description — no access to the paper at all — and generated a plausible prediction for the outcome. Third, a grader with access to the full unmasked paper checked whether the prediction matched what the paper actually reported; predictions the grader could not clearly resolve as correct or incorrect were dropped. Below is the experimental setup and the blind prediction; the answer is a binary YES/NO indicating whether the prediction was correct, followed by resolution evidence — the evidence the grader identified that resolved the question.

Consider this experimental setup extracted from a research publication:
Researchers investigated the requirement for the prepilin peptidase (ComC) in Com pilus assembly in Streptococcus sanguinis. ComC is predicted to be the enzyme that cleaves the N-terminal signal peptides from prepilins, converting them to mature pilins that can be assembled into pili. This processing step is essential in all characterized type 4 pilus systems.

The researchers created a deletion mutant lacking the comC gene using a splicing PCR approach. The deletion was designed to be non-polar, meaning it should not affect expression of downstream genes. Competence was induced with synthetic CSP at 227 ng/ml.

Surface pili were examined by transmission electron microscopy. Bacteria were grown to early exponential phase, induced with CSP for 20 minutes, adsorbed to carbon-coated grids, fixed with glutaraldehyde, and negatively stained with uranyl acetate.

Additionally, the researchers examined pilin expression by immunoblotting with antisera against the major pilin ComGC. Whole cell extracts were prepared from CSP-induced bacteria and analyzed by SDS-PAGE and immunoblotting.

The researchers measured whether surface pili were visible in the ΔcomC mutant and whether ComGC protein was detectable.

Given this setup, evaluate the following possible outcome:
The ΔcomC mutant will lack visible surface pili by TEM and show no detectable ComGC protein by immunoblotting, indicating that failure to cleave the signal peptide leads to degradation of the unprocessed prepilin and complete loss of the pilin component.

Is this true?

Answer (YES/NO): NO